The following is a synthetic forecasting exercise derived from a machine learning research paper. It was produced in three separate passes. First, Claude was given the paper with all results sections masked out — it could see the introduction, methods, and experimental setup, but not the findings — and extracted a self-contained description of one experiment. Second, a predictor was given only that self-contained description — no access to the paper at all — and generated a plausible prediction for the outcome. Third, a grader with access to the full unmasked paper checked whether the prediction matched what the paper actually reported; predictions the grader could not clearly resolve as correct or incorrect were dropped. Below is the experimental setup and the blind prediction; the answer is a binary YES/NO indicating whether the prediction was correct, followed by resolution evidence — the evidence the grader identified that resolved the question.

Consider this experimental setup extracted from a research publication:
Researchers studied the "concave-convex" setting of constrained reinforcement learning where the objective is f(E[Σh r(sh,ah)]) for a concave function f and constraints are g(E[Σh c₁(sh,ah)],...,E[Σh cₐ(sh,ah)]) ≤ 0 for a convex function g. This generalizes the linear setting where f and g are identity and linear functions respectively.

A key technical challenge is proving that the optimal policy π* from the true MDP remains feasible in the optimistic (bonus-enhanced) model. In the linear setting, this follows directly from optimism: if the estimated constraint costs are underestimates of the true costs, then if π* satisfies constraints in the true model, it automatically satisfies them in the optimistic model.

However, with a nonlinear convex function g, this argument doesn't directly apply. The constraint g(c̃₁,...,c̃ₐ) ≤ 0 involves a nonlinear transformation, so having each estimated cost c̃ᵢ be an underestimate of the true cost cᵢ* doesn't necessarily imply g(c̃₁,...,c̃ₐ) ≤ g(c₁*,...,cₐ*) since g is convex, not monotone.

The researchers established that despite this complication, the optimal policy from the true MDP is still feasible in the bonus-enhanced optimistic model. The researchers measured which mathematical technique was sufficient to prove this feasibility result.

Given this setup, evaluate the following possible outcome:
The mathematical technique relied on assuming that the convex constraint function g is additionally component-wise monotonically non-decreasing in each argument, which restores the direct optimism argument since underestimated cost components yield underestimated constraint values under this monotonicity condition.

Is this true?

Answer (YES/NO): NO